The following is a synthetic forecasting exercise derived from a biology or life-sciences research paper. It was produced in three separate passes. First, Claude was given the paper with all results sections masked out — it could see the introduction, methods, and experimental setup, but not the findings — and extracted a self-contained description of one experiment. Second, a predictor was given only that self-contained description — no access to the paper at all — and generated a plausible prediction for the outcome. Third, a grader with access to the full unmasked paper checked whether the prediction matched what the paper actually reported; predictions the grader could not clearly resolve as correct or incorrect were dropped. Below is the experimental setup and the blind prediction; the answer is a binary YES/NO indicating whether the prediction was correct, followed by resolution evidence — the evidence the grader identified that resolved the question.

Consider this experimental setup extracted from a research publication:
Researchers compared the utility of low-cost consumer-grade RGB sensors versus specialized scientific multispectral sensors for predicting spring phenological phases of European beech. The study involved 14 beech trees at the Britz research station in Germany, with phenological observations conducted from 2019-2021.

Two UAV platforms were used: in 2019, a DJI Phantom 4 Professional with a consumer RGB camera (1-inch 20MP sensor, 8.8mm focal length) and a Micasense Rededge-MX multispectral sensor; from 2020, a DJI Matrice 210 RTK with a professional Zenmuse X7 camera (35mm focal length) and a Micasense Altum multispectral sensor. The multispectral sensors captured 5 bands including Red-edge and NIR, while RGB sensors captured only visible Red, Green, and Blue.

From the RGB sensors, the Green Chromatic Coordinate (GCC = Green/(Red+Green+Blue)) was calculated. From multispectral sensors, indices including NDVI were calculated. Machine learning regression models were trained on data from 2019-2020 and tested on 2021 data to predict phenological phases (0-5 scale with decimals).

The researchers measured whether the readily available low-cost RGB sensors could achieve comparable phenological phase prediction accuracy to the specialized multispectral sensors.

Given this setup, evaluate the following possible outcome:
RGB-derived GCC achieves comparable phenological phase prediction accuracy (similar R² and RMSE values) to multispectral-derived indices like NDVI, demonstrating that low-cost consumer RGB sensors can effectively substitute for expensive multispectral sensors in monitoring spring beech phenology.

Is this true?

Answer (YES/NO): YES